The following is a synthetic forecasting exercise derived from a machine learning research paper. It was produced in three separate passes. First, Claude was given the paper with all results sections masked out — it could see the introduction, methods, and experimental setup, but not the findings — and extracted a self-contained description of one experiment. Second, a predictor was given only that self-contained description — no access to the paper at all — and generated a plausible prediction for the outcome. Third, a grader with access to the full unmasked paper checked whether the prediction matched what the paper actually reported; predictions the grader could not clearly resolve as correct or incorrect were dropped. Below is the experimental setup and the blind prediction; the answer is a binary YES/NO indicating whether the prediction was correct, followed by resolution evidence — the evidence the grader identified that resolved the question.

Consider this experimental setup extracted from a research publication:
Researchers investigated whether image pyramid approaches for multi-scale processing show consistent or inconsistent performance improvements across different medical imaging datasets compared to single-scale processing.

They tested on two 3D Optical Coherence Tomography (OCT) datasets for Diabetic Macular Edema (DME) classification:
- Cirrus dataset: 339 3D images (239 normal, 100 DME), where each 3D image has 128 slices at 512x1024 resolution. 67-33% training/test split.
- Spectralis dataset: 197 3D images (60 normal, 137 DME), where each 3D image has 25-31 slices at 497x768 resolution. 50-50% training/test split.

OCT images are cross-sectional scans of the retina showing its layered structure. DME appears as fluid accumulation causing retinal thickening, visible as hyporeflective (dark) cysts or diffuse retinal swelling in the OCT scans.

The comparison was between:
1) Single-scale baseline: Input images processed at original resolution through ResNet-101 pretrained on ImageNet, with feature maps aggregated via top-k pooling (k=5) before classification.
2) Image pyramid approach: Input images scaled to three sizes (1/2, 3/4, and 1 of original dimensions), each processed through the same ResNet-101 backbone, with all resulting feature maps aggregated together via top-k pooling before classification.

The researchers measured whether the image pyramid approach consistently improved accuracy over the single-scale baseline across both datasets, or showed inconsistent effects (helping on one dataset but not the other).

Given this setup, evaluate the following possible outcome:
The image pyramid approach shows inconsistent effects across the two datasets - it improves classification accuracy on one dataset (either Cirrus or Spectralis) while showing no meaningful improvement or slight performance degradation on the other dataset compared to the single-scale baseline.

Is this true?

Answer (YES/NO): NO